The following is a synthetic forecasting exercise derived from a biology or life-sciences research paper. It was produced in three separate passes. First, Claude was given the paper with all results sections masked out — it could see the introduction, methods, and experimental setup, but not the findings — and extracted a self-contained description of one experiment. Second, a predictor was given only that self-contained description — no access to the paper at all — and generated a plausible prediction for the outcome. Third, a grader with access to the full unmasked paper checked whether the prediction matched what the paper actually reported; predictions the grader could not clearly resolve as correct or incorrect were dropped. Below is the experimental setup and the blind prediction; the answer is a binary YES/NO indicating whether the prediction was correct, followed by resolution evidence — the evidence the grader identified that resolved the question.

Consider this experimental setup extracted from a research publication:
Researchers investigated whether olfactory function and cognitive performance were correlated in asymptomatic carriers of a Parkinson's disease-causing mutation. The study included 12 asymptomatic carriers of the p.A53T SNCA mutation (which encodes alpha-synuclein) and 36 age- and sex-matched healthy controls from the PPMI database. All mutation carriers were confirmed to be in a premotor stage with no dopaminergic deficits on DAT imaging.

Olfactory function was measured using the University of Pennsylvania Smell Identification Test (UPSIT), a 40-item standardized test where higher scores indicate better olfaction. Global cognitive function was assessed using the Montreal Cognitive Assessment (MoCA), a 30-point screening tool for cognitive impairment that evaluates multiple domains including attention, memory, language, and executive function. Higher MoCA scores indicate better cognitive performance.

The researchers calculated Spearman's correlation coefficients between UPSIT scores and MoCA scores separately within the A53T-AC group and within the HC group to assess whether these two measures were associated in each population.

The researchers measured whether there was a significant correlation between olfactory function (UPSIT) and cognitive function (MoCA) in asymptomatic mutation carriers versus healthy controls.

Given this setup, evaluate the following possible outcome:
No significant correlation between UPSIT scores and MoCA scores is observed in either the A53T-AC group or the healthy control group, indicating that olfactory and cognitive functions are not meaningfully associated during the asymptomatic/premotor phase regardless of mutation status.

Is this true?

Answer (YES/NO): NO